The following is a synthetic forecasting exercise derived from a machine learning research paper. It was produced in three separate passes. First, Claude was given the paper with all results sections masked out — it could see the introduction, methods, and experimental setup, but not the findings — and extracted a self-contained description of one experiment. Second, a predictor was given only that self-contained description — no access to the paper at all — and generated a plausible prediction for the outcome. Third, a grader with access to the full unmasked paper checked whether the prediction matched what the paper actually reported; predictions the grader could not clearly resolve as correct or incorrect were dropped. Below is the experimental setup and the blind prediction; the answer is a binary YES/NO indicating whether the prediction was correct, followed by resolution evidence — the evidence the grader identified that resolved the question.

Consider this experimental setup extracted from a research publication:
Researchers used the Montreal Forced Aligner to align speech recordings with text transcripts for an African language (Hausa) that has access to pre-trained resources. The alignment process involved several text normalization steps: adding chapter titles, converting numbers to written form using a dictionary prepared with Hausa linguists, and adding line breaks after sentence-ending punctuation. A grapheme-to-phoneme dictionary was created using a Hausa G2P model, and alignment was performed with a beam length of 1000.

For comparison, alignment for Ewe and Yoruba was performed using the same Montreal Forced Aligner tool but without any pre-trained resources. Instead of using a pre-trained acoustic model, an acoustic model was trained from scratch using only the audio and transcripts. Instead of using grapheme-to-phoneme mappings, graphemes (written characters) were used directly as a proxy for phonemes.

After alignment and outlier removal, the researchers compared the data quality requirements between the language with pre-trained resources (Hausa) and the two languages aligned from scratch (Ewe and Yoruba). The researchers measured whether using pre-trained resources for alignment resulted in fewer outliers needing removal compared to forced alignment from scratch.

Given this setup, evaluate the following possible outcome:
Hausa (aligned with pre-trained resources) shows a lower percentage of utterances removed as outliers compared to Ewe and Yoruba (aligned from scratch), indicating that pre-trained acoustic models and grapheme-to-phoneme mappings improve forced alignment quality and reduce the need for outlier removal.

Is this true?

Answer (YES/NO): NO